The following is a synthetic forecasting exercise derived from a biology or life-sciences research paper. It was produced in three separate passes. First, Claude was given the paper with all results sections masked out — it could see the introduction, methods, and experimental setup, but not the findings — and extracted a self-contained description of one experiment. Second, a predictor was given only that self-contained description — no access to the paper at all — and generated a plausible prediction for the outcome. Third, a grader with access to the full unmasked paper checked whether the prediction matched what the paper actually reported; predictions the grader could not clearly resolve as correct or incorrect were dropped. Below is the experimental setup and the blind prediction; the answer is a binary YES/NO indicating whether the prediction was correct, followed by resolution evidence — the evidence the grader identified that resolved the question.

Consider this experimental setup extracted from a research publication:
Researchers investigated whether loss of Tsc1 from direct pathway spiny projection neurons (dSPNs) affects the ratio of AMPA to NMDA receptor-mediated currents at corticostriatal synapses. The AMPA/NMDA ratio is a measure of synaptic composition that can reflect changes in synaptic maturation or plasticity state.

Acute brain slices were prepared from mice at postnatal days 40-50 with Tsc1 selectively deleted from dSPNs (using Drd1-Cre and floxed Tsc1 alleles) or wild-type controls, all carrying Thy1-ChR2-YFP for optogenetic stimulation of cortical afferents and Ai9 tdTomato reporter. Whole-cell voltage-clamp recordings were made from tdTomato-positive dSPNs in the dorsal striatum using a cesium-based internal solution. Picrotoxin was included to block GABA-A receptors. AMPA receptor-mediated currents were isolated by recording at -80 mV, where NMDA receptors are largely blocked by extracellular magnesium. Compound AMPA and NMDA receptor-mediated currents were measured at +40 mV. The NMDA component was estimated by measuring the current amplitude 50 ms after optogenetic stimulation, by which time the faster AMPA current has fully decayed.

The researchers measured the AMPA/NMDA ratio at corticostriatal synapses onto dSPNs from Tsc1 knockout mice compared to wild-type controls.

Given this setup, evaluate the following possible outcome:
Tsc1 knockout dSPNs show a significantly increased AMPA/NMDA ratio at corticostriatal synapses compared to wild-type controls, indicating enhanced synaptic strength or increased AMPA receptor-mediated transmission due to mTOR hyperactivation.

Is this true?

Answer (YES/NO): NO